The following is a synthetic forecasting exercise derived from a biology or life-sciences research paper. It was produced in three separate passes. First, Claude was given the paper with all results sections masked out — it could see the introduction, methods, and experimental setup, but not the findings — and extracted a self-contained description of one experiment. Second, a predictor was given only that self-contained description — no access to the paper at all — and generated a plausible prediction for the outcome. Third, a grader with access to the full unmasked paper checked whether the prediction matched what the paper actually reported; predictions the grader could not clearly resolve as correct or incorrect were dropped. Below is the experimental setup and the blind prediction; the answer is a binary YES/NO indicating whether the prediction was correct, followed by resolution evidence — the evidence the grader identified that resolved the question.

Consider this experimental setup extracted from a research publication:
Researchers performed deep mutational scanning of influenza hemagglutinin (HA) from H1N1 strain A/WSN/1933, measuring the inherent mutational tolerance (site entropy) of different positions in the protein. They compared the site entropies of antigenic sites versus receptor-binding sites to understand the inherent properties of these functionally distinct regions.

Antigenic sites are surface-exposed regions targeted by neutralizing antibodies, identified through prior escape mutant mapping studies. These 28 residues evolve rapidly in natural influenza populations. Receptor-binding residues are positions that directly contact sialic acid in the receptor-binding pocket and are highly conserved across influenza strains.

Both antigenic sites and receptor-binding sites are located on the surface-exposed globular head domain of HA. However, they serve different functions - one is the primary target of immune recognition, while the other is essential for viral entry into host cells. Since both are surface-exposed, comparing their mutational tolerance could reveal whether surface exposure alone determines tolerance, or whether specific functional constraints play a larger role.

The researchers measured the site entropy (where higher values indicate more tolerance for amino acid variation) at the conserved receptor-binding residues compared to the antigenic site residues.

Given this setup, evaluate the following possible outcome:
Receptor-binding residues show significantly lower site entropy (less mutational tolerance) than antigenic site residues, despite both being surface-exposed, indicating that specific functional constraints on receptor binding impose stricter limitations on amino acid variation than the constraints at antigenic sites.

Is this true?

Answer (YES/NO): YES